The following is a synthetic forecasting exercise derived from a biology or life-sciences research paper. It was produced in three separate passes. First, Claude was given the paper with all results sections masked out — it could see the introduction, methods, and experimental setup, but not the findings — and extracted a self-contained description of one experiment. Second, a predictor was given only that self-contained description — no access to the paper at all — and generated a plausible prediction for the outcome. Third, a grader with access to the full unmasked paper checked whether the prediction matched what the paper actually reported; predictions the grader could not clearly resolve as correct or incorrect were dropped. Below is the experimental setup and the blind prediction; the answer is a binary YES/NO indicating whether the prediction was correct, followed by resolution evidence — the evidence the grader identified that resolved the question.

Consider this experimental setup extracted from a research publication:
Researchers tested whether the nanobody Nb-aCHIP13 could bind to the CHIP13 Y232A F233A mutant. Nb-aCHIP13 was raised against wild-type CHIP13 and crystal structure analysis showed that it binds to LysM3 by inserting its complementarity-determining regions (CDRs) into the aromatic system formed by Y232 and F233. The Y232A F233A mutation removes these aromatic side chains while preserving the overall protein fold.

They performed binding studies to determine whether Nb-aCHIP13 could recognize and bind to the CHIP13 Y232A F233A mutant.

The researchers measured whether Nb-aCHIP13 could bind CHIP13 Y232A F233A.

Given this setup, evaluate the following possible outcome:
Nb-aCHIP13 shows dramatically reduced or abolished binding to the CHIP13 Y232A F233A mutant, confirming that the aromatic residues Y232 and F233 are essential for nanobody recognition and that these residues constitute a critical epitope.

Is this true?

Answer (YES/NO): YES